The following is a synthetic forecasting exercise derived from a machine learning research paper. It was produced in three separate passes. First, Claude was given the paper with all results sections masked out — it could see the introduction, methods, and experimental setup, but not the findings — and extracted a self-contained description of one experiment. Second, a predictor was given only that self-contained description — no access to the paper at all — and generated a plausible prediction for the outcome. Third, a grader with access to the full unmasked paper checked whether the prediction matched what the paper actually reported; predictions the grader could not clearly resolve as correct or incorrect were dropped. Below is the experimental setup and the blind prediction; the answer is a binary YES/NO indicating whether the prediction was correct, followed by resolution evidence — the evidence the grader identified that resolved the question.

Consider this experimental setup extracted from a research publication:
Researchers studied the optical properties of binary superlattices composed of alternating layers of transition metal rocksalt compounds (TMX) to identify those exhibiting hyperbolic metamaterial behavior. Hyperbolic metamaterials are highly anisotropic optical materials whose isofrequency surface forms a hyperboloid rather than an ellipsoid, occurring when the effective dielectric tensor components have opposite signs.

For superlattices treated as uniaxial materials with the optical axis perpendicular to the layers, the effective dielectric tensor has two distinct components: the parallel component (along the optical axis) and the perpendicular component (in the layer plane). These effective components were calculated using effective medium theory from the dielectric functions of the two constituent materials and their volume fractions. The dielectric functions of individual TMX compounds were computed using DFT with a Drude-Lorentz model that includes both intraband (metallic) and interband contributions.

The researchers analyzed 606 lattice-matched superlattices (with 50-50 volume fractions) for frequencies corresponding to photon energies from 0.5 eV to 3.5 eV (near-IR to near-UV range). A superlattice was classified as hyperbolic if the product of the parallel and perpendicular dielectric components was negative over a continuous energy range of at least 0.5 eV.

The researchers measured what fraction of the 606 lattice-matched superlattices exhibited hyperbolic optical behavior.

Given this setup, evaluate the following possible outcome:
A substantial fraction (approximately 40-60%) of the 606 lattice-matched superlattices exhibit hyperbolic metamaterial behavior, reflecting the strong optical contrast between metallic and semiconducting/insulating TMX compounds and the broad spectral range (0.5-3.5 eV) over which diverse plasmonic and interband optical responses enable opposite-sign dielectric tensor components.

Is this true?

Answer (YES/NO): NO